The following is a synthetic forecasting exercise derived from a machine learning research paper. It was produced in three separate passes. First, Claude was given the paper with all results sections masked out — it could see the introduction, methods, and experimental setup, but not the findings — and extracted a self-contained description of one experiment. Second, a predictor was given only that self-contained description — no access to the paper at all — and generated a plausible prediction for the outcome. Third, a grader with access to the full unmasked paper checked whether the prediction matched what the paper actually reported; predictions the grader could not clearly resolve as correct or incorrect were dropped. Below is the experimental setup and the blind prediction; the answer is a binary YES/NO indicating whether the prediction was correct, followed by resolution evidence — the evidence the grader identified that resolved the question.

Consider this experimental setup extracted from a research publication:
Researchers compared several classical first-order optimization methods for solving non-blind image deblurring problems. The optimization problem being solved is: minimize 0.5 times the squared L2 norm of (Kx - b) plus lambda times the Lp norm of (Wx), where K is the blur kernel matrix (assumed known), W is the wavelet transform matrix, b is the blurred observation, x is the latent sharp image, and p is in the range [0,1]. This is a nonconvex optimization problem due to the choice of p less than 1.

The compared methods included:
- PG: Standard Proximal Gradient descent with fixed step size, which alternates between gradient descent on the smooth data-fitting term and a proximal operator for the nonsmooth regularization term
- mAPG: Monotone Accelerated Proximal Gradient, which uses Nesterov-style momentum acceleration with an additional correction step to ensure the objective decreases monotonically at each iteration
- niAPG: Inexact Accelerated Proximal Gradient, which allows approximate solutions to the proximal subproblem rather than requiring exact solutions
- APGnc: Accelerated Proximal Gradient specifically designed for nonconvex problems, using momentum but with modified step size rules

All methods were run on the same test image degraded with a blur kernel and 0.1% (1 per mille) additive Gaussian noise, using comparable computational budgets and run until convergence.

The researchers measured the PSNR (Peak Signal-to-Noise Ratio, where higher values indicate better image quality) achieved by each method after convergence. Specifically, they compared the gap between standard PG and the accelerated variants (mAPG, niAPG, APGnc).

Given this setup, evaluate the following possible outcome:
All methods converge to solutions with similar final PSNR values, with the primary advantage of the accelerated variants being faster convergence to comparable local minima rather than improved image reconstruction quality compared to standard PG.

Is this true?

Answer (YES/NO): NO